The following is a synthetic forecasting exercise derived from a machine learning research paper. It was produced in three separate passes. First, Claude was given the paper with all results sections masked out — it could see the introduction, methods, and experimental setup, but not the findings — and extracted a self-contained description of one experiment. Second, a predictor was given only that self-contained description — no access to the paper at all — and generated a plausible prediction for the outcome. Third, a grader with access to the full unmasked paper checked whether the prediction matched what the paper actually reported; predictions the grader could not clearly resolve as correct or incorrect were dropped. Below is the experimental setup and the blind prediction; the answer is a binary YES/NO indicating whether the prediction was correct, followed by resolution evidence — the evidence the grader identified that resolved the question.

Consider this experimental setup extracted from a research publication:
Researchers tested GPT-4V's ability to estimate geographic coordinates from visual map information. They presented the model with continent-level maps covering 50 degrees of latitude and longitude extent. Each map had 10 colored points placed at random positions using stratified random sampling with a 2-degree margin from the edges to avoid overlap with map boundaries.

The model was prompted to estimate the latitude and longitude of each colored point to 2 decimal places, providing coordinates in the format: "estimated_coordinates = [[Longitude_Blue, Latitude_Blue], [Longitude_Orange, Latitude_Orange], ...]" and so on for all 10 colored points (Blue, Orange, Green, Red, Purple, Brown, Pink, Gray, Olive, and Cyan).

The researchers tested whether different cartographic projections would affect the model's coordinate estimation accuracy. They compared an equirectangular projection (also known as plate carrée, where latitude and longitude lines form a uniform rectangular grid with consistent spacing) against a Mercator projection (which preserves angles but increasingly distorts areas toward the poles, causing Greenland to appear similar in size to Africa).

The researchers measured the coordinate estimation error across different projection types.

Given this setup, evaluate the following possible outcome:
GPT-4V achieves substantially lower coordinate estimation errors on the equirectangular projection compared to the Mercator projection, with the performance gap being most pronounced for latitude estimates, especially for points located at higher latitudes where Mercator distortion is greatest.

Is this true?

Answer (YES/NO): NO